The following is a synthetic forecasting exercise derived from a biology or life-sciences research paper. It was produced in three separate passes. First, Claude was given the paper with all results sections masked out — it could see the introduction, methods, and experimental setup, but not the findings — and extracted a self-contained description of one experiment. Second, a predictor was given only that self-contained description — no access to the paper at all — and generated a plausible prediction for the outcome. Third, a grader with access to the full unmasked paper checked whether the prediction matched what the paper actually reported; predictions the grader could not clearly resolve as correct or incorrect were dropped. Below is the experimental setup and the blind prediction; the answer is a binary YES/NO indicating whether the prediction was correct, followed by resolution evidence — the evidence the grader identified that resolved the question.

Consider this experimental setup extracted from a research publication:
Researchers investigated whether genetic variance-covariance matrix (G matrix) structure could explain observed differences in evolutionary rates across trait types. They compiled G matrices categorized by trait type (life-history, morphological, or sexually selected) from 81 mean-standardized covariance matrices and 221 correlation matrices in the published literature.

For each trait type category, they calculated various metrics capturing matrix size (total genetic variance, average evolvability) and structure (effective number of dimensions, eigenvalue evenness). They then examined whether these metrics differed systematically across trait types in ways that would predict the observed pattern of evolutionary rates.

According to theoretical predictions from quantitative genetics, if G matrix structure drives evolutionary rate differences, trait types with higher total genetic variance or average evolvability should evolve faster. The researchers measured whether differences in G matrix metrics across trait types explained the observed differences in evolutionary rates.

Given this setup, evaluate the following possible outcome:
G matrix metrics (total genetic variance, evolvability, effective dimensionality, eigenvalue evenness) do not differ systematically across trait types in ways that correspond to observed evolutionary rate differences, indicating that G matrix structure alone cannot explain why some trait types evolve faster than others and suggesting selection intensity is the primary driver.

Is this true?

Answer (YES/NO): NO